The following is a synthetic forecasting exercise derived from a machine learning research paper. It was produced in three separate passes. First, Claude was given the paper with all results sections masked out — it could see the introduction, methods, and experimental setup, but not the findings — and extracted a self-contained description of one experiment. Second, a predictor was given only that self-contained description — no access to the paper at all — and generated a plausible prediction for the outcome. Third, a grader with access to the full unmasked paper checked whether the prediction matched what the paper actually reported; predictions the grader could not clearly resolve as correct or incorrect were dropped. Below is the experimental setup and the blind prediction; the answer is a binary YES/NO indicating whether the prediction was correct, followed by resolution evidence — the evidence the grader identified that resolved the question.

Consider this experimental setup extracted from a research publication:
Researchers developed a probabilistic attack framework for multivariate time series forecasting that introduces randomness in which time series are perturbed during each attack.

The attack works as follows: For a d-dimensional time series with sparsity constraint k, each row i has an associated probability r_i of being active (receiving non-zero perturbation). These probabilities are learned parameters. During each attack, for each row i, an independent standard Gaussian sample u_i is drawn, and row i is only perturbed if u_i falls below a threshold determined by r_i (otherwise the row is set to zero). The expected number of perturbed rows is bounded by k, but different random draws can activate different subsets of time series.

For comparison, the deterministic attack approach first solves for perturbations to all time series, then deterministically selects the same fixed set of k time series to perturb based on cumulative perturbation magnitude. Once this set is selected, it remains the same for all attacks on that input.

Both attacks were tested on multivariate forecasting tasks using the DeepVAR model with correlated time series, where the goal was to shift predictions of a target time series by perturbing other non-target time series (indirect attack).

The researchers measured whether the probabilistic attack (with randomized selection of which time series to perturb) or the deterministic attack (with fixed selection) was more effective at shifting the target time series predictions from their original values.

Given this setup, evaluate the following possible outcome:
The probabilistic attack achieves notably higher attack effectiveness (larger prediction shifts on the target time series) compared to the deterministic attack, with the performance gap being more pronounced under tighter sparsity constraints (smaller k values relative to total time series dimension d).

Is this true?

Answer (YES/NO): NO